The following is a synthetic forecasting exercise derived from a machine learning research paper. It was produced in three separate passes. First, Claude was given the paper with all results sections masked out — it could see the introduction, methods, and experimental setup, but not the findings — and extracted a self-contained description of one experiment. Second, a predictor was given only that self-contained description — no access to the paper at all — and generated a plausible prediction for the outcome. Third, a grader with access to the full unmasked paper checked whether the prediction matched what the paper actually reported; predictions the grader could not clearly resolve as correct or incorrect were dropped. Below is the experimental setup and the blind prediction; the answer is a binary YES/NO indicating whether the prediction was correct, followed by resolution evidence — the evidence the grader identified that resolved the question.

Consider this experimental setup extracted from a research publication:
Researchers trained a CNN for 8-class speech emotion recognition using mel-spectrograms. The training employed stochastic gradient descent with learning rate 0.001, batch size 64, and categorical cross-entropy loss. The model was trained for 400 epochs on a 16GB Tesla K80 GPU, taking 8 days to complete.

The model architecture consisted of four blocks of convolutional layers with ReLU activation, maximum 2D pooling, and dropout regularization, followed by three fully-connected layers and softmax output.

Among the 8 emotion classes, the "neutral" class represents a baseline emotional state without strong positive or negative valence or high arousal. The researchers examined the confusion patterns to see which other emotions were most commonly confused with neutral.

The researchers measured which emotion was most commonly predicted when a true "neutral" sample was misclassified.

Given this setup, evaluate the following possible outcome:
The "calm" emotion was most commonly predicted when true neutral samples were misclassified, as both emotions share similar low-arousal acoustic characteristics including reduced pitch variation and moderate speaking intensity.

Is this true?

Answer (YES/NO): YES